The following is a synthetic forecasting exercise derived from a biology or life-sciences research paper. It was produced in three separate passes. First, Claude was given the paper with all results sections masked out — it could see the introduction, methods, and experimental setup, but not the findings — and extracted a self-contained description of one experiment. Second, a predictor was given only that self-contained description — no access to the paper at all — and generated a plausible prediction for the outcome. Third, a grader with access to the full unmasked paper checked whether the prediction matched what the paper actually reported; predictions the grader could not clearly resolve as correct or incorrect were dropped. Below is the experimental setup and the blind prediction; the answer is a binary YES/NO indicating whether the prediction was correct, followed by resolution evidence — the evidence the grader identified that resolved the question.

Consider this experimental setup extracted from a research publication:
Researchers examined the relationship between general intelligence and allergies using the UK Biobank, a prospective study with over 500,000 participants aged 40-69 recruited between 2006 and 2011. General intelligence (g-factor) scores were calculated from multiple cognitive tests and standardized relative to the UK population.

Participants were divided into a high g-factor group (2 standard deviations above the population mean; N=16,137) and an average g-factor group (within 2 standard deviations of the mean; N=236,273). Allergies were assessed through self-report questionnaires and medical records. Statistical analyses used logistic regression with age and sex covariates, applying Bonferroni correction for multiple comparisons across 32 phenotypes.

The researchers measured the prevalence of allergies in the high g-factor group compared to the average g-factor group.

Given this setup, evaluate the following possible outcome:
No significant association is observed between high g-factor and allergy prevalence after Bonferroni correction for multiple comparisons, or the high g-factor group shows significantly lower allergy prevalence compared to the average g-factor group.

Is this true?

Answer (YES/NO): NO